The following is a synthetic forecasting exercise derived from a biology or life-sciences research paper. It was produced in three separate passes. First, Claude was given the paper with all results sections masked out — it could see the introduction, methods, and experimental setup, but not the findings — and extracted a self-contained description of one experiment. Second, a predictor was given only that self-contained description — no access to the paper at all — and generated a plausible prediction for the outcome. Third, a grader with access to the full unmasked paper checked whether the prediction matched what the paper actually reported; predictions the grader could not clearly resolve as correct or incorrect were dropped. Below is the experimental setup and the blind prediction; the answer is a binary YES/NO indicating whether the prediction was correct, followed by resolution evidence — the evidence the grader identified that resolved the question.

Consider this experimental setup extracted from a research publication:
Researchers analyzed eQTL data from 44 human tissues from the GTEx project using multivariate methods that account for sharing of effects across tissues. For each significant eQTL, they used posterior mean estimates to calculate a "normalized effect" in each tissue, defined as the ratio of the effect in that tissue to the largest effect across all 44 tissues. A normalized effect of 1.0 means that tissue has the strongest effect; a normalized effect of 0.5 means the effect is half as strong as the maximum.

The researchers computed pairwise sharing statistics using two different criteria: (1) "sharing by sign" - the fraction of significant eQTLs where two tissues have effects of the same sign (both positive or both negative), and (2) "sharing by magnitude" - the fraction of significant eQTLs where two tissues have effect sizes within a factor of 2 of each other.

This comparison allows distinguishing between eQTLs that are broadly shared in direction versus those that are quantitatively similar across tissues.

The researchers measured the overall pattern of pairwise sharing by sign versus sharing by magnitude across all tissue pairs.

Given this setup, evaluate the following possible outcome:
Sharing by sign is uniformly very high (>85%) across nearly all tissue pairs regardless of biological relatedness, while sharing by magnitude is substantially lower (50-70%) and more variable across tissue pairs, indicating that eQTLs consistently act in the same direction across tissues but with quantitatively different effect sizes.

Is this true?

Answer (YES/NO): NO